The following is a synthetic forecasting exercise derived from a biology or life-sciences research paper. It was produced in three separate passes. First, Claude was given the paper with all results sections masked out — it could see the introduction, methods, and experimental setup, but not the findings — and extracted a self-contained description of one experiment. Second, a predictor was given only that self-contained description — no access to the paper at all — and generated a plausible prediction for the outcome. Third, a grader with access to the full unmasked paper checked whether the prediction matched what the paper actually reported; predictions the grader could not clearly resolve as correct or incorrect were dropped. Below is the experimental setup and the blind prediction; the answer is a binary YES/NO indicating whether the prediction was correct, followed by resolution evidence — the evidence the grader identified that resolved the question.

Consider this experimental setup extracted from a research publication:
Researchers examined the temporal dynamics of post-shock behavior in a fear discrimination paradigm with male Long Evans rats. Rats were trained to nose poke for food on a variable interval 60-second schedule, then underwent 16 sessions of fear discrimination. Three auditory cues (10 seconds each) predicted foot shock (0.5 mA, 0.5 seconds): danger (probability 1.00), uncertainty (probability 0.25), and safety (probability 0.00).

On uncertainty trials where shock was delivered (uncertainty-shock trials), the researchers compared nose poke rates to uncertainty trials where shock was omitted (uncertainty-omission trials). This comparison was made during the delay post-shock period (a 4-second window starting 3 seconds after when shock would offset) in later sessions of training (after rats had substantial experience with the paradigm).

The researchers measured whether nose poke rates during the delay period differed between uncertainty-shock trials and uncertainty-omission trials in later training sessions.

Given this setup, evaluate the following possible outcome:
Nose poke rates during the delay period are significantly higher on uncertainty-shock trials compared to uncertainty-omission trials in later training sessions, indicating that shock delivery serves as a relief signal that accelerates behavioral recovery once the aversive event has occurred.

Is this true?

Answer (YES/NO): NO